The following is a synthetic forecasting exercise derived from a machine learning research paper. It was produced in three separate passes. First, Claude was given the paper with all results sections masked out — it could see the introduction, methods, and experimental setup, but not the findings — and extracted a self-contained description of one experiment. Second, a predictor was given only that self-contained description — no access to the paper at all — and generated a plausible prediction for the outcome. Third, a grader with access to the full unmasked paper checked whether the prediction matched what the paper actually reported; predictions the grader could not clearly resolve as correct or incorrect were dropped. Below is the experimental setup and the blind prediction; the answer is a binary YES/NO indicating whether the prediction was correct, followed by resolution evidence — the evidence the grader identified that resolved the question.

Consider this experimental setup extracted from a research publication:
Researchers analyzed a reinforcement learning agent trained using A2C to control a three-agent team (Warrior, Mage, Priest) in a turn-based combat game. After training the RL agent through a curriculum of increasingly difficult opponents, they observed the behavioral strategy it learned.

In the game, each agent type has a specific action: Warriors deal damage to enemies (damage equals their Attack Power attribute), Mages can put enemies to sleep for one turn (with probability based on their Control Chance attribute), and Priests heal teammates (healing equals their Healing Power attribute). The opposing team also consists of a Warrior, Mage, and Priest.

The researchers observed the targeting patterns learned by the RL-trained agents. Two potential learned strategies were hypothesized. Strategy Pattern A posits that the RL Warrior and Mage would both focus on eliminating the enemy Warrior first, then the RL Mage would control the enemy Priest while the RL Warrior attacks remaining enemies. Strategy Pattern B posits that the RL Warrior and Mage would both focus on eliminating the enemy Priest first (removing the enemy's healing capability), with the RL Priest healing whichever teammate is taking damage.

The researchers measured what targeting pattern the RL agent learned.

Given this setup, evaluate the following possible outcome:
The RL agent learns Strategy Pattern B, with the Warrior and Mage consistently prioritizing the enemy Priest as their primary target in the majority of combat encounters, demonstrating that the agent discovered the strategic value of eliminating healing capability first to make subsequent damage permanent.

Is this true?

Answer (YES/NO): NO